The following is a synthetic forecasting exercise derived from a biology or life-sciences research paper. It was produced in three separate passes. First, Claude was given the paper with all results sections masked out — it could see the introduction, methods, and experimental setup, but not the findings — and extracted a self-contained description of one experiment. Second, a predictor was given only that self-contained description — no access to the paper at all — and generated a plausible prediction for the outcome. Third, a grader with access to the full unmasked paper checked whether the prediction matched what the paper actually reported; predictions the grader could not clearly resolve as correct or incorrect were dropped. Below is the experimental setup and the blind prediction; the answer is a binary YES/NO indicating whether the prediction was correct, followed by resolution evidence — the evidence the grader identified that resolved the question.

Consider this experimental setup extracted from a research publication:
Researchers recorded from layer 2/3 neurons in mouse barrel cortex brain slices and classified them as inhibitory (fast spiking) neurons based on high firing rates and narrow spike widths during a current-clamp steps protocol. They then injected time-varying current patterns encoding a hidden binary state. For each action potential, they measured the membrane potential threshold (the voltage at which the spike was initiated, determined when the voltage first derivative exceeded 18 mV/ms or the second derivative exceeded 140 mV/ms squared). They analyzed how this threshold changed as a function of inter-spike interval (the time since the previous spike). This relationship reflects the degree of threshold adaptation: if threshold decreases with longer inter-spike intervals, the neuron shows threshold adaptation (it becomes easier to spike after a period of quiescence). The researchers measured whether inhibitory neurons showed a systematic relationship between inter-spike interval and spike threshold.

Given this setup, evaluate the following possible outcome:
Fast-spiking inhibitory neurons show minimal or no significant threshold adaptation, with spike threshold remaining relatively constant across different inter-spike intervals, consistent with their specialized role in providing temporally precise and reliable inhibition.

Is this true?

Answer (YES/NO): NO